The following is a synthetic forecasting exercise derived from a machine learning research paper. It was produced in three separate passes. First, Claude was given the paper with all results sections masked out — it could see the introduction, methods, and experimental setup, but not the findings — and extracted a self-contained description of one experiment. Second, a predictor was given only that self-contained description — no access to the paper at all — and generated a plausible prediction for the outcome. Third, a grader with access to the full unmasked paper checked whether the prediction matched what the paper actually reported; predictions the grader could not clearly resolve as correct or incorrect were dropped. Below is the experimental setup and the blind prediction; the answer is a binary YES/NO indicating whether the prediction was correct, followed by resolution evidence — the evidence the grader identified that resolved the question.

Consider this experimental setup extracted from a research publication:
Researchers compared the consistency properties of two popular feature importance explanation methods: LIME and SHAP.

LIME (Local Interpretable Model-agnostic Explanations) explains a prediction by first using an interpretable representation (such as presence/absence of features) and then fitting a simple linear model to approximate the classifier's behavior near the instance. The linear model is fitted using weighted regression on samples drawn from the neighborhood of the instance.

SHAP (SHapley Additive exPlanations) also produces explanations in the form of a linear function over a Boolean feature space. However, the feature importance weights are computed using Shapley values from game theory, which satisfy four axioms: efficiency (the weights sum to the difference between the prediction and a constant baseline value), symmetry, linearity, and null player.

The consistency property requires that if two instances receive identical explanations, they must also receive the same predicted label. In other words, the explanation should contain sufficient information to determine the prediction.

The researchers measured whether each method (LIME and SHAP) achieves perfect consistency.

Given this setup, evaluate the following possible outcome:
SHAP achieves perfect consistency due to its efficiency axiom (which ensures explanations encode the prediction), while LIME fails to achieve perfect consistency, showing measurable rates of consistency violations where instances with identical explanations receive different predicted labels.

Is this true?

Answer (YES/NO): NO